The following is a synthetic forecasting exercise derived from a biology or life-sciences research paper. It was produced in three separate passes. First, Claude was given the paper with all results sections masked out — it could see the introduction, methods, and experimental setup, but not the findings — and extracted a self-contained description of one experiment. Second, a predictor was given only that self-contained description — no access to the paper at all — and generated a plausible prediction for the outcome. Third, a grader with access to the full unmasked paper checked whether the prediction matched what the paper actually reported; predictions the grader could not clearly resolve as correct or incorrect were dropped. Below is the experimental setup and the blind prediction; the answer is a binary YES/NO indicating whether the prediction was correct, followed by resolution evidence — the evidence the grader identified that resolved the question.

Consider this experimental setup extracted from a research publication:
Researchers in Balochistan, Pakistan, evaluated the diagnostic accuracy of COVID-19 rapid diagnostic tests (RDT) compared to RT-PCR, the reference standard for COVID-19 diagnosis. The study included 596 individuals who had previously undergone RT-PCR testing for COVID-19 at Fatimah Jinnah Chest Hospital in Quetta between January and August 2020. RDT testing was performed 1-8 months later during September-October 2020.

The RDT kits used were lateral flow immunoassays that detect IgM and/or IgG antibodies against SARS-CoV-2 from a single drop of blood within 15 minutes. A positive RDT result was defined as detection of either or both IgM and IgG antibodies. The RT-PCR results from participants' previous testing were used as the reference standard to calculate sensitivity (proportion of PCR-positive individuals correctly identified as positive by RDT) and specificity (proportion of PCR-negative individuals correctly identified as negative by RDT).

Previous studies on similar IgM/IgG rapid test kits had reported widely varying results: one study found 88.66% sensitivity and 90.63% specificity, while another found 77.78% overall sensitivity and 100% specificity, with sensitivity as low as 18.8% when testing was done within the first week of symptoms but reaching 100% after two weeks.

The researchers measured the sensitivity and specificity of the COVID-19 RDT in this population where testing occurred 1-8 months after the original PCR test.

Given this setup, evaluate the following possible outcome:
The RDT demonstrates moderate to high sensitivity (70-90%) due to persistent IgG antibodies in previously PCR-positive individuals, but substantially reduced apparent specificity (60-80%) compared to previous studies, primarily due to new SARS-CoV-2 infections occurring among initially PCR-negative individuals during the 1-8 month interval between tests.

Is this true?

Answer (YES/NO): YES